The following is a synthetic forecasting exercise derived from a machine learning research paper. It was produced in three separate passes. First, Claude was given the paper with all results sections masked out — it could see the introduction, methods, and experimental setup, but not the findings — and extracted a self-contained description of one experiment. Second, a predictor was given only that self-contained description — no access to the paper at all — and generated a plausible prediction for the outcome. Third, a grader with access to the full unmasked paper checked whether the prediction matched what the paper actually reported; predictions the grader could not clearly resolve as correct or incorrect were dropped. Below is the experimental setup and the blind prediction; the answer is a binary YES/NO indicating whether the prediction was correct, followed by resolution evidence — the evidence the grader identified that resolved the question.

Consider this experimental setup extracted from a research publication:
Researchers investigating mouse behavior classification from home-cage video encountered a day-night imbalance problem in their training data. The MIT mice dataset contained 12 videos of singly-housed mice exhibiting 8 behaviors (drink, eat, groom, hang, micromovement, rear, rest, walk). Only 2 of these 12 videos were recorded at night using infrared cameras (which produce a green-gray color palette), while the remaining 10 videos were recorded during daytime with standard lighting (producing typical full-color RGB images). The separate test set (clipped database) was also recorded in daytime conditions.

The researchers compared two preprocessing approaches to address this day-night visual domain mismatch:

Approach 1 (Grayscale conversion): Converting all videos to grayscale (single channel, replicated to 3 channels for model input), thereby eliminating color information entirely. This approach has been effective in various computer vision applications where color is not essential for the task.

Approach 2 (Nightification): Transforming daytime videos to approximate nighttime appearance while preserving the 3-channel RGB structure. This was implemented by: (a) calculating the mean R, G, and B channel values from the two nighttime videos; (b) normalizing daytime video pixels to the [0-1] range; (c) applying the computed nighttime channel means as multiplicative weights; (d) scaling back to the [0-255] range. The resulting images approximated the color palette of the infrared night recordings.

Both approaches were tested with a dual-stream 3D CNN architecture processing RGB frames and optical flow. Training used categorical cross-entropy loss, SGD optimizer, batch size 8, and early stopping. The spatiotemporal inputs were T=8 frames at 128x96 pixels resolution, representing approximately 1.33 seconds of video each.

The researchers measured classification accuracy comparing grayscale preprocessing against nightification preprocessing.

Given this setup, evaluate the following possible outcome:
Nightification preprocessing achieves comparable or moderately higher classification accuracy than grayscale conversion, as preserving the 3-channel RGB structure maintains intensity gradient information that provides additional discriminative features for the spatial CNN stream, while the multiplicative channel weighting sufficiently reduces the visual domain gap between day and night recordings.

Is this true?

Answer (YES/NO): YES